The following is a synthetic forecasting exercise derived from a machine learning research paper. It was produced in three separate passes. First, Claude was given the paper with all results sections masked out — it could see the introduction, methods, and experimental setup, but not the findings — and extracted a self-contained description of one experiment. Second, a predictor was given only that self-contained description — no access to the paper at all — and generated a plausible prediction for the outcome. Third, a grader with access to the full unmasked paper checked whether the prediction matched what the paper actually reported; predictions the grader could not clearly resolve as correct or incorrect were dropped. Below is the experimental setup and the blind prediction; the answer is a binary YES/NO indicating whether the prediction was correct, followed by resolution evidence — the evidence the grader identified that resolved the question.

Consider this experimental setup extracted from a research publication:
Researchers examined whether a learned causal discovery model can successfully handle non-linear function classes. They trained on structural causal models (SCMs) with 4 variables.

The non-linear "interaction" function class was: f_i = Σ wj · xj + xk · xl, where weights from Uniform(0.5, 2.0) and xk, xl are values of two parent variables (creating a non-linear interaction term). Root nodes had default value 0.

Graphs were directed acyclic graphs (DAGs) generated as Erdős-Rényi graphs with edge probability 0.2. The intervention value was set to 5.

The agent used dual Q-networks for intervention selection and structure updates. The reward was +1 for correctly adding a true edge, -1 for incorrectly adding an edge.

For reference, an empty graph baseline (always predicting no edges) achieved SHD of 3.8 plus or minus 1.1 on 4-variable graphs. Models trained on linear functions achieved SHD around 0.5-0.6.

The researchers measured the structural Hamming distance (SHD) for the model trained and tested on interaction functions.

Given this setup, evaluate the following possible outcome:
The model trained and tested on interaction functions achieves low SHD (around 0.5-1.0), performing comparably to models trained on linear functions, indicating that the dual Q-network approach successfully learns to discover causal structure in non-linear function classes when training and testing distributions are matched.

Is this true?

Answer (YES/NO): NO